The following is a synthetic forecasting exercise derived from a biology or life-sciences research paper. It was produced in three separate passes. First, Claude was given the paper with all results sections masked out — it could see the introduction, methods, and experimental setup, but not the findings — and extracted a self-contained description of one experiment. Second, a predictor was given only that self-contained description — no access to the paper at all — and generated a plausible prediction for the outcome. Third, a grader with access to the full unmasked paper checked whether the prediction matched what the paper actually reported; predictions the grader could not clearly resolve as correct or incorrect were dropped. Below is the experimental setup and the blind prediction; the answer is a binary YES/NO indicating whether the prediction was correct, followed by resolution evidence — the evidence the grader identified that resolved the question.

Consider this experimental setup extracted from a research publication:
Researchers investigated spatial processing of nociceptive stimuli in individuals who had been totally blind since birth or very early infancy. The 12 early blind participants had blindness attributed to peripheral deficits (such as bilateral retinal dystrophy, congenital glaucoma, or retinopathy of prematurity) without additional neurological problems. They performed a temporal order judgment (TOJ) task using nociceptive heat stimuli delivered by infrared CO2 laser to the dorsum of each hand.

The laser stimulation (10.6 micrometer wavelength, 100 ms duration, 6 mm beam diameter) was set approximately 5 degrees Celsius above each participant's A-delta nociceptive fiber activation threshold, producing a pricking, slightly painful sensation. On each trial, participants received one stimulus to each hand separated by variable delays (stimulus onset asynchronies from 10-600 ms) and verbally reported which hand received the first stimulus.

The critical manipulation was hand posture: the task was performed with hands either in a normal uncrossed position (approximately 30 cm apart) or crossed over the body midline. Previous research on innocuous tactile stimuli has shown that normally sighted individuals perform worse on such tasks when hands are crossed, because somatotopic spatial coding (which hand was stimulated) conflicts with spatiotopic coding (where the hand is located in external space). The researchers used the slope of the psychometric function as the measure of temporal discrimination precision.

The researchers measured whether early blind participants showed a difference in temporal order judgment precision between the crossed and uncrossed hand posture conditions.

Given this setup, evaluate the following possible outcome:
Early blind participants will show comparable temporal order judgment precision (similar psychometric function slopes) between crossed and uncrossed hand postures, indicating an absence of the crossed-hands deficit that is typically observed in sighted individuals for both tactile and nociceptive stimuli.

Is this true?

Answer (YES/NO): YES